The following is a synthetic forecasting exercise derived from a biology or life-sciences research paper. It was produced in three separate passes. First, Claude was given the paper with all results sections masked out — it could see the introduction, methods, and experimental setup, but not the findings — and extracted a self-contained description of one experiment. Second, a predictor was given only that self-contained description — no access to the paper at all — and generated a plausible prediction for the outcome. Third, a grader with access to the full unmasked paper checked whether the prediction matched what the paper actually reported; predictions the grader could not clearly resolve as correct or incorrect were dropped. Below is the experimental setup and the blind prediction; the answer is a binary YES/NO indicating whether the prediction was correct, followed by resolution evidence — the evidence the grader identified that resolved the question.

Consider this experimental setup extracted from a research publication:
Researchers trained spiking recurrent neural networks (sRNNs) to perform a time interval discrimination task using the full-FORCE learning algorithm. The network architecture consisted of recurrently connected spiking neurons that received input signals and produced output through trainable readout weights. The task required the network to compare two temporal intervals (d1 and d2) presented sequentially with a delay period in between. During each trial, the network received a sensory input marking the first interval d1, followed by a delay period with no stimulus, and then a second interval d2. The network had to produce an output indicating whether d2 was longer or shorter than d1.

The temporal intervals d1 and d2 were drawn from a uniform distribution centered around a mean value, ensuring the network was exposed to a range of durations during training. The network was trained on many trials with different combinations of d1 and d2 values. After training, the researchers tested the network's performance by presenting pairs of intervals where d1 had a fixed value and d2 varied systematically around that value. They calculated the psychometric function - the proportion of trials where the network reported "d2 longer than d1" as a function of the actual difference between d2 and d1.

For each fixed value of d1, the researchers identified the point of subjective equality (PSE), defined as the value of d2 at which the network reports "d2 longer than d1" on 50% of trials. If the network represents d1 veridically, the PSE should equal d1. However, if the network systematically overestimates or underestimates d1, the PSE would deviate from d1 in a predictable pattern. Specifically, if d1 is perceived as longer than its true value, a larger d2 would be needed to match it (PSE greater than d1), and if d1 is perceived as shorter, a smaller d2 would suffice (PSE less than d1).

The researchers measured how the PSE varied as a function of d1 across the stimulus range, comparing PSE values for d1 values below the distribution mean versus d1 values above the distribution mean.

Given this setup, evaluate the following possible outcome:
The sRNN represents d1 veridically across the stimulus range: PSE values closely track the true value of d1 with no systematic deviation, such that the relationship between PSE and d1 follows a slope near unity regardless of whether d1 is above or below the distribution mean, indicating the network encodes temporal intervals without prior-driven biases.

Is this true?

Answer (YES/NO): NO